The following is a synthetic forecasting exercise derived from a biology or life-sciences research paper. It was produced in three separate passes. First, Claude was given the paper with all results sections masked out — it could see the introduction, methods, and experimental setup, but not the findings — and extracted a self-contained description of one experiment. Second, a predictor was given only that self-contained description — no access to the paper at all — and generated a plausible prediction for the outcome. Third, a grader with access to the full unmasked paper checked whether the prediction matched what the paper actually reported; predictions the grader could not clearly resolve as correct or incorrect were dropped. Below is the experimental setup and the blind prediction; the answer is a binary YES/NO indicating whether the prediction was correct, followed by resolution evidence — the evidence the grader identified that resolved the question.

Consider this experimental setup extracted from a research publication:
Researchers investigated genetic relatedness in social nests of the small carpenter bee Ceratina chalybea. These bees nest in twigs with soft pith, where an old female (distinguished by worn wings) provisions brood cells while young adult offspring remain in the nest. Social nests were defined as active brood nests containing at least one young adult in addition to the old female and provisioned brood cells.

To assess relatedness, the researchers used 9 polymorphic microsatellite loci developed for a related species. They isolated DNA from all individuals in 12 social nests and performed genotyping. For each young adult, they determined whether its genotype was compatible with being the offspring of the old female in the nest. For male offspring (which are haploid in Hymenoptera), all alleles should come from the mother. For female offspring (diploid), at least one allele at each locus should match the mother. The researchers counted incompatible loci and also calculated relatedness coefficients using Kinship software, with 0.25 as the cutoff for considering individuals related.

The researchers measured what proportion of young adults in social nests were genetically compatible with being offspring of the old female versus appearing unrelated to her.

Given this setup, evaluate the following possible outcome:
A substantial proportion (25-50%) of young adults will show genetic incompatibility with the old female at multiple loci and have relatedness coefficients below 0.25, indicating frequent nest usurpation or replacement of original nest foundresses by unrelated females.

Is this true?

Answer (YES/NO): NO